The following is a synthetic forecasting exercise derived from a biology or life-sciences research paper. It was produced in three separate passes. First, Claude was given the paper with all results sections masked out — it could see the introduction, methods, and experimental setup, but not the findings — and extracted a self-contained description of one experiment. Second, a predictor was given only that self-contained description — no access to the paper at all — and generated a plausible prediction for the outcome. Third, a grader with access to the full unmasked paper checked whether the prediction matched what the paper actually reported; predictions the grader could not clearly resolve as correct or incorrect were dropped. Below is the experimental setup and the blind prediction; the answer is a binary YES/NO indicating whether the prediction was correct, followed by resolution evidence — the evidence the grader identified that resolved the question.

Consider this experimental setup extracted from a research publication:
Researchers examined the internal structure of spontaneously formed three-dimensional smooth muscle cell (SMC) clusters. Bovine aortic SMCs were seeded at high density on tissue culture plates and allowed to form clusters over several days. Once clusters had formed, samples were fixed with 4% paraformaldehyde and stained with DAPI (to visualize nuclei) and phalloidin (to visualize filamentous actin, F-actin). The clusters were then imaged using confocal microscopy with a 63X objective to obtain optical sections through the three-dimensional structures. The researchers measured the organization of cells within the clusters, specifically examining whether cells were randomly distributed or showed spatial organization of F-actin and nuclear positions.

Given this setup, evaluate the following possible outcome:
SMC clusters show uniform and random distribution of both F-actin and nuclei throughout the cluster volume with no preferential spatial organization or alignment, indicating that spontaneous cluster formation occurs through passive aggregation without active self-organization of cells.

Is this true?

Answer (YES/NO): NO